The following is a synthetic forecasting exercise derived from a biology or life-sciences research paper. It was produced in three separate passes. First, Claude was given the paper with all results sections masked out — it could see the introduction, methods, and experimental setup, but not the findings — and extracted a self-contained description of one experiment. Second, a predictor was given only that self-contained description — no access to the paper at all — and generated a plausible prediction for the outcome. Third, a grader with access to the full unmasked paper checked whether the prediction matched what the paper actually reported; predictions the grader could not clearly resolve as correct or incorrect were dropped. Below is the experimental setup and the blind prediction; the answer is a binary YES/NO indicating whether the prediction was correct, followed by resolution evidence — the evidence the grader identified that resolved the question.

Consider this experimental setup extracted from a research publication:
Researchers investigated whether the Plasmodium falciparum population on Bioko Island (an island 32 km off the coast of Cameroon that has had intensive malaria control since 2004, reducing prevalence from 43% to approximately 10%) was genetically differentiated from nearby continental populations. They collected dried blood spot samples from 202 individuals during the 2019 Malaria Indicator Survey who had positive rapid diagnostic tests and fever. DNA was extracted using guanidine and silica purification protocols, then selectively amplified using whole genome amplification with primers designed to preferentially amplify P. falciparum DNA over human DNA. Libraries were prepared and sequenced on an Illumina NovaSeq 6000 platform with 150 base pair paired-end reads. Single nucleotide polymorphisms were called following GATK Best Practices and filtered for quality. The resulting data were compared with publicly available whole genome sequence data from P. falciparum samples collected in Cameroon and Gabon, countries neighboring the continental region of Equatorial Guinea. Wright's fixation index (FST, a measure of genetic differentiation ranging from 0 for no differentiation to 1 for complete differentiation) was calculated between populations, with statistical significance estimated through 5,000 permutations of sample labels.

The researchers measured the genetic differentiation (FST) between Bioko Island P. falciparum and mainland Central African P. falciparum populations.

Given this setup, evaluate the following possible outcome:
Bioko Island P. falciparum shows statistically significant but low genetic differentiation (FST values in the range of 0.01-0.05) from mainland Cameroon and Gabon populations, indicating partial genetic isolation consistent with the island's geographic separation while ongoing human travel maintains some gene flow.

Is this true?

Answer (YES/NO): NO